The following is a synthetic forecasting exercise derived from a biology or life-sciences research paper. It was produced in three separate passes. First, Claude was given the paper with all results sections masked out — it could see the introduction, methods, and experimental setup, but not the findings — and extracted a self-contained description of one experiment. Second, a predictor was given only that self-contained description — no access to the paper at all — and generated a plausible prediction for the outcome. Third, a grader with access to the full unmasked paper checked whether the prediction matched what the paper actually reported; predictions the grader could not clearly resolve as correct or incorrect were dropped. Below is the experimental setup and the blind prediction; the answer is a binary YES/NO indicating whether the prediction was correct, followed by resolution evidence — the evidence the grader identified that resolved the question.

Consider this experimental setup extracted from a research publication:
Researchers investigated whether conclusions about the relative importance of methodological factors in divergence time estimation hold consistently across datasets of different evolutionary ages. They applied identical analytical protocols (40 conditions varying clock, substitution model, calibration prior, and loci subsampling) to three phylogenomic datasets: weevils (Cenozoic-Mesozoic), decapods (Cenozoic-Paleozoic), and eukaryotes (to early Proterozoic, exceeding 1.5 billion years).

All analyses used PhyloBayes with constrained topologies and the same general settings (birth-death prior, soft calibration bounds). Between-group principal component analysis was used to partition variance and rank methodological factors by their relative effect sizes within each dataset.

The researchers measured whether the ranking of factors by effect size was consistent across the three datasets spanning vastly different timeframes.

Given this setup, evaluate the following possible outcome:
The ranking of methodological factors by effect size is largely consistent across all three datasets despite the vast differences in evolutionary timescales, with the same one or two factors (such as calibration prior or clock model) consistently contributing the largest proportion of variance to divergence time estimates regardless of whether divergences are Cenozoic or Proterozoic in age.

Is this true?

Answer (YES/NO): NO